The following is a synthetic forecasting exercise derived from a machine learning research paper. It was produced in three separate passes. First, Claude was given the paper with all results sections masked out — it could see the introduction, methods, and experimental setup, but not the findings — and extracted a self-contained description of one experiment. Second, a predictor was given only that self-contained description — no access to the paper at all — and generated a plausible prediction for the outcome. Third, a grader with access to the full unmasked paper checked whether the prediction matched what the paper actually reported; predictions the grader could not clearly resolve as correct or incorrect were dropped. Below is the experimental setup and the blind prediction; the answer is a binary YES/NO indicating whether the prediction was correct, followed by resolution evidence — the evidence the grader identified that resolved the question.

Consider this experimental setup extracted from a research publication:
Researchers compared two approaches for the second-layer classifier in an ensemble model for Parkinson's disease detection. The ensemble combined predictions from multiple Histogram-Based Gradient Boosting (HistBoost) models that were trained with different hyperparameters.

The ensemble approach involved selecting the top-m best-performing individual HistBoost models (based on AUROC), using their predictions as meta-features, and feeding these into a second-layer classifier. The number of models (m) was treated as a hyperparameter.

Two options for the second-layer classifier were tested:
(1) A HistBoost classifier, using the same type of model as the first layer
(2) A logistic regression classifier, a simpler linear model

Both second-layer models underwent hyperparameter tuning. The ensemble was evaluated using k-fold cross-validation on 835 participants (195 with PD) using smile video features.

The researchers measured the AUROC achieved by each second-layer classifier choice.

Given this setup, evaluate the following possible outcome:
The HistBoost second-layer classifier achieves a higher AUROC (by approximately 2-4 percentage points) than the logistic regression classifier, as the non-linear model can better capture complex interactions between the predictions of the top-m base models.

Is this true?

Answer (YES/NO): NO